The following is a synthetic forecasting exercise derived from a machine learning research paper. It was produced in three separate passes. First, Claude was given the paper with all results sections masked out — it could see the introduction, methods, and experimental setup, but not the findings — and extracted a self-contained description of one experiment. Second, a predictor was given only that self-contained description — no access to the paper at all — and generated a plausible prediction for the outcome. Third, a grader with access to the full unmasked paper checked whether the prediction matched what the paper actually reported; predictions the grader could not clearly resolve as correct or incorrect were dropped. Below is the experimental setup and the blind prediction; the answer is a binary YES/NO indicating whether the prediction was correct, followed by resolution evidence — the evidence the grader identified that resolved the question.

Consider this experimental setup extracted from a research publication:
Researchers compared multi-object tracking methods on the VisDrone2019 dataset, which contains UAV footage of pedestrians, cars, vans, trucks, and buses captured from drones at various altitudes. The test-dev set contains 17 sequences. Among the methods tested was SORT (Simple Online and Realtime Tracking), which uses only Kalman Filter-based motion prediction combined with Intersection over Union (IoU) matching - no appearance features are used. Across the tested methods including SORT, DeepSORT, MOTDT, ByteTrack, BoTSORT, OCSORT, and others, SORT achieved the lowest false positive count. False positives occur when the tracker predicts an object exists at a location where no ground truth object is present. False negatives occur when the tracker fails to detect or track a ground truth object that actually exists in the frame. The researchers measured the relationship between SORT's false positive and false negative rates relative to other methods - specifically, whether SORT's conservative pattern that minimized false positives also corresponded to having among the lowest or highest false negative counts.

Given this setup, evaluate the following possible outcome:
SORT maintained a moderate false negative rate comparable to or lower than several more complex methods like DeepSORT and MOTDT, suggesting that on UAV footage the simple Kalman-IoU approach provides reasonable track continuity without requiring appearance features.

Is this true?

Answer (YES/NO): NO